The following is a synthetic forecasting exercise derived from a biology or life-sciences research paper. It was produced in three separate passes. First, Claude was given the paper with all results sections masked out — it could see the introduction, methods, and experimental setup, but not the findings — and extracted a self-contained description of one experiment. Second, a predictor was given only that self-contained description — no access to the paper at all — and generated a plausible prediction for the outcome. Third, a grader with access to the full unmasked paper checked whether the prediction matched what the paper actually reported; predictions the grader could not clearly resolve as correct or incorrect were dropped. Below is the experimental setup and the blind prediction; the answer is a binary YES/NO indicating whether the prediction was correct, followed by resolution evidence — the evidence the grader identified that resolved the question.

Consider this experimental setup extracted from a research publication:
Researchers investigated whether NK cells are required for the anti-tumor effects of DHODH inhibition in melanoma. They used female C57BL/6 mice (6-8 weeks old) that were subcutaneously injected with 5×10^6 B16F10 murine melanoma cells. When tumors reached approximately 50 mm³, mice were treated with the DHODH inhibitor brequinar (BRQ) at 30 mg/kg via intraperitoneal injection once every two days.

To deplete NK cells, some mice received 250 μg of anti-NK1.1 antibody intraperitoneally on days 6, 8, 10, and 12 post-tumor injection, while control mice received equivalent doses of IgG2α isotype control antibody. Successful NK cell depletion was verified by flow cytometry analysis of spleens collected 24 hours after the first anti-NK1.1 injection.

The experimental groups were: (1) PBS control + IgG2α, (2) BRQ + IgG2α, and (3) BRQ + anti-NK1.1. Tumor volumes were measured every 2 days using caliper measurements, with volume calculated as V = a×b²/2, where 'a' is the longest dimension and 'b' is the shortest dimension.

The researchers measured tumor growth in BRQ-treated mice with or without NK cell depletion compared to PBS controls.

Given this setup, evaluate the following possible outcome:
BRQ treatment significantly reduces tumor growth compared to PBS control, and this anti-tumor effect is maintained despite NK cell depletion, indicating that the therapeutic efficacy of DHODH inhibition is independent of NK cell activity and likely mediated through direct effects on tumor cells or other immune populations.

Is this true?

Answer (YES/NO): NO